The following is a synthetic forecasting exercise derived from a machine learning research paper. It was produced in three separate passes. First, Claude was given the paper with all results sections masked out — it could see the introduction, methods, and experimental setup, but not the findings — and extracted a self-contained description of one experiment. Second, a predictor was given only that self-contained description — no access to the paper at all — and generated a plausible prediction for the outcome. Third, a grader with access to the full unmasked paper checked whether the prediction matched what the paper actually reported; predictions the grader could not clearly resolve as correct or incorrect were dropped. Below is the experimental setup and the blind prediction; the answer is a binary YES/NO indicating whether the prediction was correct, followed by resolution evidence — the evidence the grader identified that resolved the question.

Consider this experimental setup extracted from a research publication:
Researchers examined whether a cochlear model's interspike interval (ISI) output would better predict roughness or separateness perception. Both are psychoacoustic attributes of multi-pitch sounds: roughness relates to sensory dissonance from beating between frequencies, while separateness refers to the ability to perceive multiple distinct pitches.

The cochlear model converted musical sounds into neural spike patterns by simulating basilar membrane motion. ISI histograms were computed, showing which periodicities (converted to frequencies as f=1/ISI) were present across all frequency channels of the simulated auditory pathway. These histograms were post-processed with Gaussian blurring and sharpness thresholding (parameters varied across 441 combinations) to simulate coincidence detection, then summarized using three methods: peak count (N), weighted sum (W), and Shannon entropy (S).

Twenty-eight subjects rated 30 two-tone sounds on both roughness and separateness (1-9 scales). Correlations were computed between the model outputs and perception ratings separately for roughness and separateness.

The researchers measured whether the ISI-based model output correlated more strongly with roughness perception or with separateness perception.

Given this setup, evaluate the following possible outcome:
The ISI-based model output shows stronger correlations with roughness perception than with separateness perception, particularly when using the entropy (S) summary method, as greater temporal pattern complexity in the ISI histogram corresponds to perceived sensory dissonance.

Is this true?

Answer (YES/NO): NO